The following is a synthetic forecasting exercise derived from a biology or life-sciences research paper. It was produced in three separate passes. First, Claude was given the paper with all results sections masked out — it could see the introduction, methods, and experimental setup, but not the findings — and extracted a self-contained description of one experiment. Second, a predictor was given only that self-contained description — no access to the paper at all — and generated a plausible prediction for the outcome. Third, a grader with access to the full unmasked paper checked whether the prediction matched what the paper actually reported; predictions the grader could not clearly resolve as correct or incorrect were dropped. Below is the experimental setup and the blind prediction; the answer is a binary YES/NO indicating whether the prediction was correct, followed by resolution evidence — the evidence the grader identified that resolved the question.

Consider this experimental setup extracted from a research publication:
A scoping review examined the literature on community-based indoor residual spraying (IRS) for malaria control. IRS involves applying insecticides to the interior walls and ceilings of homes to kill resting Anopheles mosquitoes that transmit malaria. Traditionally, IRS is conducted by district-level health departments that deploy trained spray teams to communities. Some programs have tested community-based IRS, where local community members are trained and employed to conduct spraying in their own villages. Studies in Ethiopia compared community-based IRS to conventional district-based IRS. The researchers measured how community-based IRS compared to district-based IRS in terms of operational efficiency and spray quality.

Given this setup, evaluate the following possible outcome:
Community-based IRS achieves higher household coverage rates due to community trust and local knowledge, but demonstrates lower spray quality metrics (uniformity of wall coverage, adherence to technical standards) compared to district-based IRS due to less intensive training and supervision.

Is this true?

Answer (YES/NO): NO